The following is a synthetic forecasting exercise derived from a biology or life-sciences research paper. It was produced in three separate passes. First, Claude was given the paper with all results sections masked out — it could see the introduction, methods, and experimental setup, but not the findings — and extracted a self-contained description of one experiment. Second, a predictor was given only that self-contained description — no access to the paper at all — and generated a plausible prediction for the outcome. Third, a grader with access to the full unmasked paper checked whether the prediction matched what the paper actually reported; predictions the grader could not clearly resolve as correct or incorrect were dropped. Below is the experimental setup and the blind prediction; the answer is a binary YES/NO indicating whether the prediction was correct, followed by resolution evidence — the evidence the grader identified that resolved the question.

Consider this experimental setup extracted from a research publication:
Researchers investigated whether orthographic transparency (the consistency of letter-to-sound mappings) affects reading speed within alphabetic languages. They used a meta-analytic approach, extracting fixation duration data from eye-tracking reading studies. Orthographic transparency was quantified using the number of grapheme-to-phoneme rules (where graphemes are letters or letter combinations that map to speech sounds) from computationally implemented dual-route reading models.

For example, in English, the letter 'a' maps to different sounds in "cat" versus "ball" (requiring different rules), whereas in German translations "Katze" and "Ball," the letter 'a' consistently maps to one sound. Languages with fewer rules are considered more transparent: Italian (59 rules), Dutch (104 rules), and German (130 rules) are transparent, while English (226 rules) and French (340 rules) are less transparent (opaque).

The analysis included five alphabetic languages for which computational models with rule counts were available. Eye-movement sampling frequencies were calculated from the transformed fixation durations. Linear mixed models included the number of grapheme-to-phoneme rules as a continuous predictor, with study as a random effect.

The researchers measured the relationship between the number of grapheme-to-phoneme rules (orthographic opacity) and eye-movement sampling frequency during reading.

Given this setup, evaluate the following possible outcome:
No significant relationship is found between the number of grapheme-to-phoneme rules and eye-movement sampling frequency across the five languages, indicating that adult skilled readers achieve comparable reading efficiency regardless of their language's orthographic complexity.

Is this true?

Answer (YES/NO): NO